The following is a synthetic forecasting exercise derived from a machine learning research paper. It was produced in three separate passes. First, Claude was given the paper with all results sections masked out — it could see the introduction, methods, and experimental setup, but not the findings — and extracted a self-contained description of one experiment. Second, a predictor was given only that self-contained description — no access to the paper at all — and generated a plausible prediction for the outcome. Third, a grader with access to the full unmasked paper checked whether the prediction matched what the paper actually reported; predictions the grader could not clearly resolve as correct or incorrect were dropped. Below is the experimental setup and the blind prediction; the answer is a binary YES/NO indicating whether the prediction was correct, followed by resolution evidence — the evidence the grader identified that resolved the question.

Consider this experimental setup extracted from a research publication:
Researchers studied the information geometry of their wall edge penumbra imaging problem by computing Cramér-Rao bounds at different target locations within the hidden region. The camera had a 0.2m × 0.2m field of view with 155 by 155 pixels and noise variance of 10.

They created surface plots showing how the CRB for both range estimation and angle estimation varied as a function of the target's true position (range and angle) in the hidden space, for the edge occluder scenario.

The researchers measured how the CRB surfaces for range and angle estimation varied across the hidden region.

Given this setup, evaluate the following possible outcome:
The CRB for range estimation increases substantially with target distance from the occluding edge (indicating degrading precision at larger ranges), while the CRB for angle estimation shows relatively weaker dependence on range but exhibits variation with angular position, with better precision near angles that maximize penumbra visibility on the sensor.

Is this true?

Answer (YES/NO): YES